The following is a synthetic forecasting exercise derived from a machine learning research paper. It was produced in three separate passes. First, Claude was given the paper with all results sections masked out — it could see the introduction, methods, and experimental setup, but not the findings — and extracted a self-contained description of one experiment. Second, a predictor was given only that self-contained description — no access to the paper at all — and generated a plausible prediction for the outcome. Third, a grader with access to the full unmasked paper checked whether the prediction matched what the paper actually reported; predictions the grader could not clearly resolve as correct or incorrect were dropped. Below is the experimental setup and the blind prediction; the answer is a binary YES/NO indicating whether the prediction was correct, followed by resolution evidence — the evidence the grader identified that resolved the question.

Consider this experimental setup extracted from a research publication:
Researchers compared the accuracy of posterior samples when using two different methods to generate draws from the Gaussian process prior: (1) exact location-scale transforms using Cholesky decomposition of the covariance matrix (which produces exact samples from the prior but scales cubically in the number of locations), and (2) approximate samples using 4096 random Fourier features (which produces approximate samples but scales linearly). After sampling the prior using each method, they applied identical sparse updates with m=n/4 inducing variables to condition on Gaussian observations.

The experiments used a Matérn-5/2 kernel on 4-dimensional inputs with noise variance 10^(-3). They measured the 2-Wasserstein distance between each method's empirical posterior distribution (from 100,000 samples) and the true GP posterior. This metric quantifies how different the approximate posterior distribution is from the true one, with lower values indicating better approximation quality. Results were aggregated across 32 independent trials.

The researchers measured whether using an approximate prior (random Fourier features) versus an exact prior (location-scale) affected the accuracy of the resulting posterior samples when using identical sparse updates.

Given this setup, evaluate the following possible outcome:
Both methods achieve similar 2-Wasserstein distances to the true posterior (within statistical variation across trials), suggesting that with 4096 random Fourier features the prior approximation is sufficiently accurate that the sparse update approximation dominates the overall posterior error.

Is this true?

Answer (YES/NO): NO